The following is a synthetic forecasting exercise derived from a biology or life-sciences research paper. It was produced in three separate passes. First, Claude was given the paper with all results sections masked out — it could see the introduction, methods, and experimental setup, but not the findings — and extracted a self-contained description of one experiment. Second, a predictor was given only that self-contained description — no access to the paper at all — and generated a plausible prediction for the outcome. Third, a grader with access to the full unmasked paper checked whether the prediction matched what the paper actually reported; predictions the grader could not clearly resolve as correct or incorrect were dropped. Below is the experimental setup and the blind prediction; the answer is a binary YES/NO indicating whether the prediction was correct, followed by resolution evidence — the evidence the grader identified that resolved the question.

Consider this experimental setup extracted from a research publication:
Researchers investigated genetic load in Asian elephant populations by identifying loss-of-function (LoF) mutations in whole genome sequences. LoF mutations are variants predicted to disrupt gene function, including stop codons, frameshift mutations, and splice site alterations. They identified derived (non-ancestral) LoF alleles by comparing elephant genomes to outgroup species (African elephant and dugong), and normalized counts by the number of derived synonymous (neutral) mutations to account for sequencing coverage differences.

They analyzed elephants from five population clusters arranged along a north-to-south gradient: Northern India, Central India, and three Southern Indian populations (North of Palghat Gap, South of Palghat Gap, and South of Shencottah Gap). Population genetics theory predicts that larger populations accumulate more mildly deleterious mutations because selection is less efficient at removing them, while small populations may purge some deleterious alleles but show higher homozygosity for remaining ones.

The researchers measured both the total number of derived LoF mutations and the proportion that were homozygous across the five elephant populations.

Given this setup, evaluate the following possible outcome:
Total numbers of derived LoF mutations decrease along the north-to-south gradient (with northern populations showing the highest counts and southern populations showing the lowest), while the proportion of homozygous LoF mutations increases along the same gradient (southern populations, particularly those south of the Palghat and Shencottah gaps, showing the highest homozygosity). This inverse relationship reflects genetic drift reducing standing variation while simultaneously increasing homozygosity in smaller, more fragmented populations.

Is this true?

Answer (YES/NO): YES